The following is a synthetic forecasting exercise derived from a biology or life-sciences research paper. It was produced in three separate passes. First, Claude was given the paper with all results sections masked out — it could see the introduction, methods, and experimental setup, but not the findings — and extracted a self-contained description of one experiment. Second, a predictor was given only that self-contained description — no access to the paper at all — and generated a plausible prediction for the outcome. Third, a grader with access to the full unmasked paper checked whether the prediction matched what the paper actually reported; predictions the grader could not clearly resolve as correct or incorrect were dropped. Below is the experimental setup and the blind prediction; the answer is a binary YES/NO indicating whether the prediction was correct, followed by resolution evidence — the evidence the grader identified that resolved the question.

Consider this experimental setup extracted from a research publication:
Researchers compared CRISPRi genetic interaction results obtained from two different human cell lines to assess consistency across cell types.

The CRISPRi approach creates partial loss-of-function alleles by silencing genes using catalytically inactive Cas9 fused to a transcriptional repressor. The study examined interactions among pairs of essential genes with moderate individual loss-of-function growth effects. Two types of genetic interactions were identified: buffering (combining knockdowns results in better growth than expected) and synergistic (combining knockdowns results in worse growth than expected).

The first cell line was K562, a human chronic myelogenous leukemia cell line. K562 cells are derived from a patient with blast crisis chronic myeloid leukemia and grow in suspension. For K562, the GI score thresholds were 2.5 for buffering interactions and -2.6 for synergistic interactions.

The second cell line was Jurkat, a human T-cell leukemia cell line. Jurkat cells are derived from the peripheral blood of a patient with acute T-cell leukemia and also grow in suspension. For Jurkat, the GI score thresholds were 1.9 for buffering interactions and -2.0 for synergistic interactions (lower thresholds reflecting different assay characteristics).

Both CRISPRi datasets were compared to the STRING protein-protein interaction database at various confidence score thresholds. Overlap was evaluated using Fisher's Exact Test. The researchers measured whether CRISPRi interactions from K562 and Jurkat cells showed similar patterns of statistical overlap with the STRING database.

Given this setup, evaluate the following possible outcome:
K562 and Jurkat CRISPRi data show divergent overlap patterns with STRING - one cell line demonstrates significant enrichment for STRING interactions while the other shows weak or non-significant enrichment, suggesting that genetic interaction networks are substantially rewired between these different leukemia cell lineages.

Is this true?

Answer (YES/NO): NO